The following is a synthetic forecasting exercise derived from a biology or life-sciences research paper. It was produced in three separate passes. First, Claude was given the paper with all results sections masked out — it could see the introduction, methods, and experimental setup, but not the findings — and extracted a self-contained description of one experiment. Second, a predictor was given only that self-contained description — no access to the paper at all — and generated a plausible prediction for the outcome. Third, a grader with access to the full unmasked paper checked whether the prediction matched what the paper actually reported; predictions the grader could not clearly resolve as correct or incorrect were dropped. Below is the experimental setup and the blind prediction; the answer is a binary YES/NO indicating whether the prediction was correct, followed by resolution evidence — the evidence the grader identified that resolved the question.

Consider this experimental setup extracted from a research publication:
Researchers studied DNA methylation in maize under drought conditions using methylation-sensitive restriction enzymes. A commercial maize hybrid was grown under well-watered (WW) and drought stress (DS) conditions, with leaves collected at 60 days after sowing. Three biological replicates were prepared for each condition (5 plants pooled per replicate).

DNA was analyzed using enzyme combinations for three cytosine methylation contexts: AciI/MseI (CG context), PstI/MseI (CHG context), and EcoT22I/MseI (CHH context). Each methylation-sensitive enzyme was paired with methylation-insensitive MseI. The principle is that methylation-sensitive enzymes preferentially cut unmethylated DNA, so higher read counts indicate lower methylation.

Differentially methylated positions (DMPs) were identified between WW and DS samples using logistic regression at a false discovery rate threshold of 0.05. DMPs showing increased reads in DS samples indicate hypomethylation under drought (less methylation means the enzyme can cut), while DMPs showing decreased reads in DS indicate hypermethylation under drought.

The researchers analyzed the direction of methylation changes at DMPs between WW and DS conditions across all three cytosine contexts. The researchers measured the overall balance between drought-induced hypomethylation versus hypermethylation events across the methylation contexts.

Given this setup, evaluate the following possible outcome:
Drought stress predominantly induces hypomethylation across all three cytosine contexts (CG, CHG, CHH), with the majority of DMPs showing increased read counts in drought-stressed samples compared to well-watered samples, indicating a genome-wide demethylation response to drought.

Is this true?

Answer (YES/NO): NO